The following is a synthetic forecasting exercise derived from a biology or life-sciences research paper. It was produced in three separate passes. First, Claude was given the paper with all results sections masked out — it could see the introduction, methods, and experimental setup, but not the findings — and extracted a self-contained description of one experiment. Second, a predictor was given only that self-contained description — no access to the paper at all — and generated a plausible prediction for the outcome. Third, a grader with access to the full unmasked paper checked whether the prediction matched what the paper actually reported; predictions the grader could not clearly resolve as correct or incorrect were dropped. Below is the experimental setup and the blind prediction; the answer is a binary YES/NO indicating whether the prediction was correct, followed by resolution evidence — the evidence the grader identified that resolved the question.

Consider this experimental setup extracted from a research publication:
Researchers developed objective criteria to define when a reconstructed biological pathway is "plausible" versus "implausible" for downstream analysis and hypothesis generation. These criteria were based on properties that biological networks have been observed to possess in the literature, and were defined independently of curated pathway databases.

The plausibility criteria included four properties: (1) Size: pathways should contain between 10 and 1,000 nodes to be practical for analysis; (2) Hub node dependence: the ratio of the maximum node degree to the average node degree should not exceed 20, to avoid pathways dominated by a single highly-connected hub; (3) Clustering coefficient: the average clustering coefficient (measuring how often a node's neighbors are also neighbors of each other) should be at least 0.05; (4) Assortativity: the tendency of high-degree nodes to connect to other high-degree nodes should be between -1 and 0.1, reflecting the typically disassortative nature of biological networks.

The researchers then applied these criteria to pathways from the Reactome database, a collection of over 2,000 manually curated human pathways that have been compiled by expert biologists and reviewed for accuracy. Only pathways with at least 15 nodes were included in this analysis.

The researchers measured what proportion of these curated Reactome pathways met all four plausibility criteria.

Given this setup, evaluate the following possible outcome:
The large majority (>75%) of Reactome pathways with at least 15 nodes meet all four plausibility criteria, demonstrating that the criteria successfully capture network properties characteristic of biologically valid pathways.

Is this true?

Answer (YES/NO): YES